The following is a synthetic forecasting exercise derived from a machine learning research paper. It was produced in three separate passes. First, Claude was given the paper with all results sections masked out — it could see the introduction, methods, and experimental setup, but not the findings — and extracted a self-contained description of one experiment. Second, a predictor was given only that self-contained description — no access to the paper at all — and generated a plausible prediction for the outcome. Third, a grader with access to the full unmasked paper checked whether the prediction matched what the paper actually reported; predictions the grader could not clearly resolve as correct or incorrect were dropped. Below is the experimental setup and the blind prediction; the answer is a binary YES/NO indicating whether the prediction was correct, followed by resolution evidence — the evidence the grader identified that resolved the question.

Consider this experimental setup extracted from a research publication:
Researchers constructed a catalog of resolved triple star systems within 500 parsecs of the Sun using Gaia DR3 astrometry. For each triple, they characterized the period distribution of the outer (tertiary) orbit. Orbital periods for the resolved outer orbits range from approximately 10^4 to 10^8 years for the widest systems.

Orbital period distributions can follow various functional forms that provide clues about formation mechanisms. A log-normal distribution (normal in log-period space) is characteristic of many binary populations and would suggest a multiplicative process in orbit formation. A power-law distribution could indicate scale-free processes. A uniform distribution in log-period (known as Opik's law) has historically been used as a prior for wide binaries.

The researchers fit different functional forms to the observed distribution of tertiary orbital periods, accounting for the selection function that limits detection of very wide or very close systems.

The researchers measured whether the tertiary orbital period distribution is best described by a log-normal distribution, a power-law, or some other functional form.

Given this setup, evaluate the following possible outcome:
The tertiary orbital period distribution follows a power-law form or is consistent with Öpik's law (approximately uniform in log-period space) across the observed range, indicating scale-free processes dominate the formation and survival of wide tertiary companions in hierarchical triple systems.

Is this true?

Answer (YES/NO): NO